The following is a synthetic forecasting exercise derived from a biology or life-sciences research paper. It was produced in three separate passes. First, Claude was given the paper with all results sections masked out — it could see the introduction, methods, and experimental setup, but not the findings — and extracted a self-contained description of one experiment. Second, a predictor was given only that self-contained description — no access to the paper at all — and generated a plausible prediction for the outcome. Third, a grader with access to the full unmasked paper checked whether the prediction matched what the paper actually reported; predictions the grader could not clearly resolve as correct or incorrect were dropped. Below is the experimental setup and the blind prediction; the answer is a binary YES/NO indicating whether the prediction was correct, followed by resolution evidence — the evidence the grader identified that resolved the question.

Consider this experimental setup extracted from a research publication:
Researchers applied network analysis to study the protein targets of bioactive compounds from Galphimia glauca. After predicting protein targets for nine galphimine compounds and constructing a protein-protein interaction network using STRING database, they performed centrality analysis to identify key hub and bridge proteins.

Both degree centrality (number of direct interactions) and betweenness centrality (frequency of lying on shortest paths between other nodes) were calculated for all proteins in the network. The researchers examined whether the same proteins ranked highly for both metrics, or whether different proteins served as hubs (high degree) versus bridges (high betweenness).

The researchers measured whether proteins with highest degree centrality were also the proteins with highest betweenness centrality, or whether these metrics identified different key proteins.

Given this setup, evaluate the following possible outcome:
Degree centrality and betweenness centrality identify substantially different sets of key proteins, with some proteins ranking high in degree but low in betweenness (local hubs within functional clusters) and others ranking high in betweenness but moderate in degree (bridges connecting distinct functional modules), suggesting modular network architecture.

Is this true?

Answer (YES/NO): YES